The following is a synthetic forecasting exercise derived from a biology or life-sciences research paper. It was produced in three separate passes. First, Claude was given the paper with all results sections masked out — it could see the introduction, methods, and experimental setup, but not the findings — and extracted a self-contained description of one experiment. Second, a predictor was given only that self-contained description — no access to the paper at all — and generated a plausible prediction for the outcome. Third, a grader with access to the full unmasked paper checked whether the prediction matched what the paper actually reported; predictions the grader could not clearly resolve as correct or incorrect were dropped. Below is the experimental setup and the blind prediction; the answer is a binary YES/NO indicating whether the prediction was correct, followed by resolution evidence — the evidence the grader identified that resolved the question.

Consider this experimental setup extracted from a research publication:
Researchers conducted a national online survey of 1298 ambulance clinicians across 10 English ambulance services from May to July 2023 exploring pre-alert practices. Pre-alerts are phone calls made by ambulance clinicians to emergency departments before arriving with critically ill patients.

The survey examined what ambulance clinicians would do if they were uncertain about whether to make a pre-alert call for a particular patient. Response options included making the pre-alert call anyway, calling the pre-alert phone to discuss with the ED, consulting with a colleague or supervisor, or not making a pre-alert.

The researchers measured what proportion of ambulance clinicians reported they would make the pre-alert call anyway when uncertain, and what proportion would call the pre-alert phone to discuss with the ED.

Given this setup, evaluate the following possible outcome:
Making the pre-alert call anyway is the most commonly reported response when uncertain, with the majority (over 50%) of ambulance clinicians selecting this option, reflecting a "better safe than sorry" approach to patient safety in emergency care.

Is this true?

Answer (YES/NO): YES